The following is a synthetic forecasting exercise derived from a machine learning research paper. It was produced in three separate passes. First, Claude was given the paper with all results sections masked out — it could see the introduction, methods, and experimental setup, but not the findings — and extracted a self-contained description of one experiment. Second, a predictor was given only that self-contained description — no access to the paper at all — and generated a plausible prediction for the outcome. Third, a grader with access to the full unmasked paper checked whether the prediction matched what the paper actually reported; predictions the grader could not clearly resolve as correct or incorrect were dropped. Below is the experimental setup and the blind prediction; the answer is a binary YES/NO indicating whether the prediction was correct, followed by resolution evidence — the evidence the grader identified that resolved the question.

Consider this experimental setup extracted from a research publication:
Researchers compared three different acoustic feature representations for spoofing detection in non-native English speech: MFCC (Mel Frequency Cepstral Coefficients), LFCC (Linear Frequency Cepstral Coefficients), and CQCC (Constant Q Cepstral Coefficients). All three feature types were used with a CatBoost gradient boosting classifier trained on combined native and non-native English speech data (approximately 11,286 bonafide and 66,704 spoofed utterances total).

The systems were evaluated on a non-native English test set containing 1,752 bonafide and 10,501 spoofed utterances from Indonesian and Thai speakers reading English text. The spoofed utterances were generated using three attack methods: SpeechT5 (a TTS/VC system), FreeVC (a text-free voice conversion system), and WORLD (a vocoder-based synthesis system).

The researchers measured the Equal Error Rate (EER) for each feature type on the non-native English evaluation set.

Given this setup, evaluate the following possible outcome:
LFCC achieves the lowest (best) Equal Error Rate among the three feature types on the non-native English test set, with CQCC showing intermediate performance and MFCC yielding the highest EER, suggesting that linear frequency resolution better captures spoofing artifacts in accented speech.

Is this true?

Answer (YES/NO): NO